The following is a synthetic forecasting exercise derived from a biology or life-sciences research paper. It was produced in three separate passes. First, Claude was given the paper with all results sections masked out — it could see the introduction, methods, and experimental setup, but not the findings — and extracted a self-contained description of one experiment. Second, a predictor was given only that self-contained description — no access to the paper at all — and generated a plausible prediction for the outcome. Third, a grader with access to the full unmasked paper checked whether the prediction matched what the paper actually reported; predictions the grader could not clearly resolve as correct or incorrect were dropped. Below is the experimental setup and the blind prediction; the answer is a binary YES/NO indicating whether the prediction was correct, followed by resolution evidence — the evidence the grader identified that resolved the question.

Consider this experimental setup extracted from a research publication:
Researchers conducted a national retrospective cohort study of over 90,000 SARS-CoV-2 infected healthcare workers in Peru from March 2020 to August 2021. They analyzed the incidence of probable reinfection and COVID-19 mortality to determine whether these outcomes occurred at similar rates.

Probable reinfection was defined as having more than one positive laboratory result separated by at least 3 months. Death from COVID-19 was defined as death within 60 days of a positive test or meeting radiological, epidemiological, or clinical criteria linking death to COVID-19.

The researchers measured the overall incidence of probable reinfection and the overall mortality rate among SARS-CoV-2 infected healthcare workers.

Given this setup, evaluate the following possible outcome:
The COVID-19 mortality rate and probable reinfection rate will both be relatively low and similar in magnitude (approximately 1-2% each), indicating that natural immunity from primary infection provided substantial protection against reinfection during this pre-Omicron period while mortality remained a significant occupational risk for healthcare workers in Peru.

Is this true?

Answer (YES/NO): YES